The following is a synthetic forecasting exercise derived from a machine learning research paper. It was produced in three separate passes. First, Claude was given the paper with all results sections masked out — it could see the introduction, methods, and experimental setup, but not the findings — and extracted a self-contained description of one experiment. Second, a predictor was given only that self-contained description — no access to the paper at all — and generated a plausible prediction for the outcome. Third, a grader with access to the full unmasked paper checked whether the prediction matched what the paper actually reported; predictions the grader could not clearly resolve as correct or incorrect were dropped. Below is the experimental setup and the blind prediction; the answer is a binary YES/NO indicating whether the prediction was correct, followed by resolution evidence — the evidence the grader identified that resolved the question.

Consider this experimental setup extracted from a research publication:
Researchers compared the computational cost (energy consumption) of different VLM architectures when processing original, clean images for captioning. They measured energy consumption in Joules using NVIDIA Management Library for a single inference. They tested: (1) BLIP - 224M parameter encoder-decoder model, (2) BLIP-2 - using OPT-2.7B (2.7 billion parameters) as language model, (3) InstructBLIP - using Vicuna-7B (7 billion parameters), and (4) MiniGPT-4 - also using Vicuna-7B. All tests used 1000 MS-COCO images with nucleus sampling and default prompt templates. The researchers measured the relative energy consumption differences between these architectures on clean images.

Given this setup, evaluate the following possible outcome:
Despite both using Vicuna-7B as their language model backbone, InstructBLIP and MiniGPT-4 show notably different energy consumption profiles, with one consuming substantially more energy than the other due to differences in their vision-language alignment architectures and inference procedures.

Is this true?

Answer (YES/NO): YES